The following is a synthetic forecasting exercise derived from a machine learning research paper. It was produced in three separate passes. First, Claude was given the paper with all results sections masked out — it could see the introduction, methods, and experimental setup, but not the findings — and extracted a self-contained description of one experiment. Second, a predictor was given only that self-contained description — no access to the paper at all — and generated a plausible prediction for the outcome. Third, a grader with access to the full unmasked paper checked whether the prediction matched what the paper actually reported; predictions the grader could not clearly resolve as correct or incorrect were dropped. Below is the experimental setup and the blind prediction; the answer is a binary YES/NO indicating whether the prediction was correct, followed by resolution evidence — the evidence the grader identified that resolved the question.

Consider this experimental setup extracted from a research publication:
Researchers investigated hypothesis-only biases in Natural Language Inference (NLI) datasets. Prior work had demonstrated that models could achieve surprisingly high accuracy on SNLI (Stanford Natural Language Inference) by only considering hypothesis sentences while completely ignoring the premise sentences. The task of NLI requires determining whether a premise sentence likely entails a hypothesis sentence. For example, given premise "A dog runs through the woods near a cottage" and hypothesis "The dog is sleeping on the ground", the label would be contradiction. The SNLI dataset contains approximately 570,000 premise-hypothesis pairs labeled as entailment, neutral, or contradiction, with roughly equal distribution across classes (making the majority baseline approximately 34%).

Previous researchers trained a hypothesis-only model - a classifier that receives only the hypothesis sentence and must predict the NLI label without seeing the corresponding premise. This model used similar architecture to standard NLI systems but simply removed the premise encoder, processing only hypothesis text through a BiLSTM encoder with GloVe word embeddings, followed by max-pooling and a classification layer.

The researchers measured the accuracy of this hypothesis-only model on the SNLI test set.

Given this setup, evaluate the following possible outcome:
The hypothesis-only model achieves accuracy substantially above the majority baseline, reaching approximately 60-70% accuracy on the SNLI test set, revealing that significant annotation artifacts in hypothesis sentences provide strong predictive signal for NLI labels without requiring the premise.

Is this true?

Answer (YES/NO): YES